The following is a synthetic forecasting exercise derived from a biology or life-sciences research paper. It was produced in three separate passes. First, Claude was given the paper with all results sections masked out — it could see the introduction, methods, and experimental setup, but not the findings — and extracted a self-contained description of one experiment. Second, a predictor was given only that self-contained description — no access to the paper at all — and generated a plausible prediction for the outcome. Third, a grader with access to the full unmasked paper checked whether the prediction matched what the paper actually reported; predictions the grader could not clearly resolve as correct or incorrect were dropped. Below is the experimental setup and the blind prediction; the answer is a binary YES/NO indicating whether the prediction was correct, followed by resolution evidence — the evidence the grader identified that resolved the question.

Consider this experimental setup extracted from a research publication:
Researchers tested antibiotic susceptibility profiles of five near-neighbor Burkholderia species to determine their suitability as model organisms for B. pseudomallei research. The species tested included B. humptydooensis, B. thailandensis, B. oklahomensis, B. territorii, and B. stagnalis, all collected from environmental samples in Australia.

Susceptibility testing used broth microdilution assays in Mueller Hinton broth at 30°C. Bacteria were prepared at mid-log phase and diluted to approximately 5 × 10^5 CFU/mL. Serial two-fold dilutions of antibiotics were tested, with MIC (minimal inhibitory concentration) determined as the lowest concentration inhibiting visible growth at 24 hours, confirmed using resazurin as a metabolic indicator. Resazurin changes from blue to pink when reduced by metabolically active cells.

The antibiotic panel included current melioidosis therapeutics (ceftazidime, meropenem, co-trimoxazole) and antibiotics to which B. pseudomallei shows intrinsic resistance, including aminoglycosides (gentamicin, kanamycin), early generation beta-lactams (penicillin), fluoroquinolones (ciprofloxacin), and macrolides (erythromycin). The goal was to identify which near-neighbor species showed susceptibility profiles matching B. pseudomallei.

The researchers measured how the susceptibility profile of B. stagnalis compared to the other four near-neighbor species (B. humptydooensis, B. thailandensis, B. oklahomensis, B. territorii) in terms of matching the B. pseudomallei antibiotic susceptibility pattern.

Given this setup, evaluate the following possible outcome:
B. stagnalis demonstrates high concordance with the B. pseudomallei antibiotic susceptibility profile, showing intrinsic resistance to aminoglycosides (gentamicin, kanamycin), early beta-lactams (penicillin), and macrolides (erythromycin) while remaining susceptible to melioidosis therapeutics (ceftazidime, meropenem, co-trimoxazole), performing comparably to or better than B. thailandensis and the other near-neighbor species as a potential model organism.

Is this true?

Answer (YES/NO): NO